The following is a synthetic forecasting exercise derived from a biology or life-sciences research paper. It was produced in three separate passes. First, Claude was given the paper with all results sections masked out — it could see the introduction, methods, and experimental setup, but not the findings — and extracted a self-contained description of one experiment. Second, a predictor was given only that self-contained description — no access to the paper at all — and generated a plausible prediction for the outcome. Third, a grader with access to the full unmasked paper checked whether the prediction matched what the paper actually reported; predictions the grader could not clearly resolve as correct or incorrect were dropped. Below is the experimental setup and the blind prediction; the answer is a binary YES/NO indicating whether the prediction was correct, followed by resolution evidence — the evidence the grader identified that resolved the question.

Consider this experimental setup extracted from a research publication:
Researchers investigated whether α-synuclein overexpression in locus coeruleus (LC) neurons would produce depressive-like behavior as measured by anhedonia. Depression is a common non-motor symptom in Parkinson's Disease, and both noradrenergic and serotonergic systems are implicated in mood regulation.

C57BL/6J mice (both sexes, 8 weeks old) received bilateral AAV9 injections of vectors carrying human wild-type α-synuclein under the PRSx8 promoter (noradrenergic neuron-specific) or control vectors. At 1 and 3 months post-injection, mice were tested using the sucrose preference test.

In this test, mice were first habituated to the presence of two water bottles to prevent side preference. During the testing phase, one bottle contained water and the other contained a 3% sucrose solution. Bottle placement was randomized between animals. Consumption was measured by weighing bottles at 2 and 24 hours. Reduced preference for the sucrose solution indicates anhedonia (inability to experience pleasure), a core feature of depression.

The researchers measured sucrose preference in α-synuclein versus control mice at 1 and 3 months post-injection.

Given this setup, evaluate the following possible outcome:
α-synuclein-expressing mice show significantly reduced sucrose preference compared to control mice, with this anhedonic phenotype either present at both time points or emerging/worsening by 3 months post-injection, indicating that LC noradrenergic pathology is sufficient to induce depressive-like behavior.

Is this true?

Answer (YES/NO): NO